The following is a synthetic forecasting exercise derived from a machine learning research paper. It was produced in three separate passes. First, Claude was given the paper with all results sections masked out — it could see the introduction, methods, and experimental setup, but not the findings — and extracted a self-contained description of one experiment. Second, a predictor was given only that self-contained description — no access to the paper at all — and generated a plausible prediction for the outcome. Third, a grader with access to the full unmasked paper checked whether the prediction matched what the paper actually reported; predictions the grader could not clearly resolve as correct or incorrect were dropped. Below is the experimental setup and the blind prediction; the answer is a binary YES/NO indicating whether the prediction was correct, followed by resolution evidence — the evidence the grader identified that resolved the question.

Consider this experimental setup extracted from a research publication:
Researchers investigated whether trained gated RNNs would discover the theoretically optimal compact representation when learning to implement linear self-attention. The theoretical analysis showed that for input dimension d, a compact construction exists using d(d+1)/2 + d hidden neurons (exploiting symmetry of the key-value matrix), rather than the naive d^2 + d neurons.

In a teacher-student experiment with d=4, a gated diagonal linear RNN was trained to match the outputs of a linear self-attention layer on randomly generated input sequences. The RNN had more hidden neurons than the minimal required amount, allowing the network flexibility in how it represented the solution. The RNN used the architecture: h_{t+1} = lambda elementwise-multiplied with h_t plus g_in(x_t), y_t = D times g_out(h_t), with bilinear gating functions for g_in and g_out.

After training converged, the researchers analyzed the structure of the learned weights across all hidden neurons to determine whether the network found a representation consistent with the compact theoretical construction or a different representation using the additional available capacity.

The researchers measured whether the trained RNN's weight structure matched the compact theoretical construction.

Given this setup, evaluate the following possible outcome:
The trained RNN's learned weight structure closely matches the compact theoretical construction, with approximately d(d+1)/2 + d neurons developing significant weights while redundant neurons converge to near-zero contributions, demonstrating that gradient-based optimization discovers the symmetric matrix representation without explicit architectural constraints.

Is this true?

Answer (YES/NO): YES